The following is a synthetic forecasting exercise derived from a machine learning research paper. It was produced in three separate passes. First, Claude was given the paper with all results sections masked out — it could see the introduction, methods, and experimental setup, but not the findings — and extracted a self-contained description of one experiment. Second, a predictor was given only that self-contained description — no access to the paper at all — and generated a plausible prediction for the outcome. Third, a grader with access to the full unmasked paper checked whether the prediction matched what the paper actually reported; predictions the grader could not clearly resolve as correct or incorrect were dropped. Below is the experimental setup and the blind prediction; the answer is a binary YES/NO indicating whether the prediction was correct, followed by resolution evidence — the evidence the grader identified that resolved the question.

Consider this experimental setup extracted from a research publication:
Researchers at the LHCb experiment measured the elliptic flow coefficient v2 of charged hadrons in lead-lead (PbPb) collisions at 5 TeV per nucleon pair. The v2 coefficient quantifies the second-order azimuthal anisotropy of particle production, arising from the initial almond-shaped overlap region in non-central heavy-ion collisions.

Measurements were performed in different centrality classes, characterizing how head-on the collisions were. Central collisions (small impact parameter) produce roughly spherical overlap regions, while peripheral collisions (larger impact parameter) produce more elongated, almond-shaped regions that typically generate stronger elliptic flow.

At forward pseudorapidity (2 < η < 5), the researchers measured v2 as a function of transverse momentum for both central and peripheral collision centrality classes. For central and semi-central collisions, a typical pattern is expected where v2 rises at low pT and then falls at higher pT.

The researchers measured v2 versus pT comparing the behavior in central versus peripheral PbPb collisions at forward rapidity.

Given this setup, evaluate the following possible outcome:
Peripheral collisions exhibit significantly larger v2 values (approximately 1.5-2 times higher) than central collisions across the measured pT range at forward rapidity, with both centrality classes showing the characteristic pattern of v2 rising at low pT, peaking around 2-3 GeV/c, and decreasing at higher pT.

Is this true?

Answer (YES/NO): NO